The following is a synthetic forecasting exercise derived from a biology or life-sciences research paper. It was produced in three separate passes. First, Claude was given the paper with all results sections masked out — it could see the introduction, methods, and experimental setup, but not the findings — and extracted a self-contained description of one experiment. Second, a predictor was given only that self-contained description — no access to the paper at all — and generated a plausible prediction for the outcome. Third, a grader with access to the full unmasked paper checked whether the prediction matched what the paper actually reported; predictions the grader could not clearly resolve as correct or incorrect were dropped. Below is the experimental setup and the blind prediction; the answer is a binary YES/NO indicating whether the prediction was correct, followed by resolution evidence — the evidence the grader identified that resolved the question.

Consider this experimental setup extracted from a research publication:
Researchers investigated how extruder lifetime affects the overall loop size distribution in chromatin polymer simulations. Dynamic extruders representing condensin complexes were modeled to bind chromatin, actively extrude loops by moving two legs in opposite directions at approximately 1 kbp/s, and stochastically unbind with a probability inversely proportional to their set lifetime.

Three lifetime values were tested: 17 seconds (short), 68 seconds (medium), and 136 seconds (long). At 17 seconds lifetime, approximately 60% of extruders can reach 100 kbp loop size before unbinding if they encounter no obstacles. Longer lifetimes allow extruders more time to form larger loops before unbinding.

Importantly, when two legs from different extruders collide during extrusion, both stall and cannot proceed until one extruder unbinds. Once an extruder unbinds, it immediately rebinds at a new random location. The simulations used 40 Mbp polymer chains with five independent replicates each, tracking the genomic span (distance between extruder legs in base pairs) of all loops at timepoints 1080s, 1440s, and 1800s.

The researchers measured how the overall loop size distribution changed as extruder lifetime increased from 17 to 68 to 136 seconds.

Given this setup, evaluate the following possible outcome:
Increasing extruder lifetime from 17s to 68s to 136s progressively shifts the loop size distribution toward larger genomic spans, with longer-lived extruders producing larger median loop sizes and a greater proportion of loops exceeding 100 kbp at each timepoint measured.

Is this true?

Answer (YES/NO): YES